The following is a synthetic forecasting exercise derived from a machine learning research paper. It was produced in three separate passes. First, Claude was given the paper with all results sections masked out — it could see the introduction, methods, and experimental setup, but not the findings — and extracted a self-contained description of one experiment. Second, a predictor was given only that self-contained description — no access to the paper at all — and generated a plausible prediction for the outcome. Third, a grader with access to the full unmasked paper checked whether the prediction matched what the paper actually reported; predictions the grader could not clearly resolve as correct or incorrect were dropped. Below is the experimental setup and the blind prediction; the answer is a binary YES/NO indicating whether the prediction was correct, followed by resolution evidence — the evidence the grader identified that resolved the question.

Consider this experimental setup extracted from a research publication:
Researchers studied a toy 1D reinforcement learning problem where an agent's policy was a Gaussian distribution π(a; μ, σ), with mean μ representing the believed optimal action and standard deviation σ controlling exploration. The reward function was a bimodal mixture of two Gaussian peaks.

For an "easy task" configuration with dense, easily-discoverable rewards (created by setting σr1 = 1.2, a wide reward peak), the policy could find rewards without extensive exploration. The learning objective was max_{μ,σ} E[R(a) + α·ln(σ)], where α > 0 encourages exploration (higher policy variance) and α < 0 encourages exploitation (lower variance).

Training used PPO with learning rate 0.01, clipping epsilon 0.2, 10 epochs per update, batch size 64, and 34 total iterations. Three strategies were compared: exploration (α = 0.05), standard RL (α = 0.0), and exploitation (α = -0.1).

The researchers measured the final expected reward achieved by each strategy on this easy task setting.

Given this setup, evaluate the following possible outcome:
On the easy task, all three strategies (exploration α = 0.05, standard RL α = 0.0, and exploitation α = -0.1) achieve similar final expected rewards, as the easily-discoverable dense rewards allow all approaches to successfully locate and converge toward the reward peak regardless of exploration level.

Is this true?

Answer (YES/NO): NO